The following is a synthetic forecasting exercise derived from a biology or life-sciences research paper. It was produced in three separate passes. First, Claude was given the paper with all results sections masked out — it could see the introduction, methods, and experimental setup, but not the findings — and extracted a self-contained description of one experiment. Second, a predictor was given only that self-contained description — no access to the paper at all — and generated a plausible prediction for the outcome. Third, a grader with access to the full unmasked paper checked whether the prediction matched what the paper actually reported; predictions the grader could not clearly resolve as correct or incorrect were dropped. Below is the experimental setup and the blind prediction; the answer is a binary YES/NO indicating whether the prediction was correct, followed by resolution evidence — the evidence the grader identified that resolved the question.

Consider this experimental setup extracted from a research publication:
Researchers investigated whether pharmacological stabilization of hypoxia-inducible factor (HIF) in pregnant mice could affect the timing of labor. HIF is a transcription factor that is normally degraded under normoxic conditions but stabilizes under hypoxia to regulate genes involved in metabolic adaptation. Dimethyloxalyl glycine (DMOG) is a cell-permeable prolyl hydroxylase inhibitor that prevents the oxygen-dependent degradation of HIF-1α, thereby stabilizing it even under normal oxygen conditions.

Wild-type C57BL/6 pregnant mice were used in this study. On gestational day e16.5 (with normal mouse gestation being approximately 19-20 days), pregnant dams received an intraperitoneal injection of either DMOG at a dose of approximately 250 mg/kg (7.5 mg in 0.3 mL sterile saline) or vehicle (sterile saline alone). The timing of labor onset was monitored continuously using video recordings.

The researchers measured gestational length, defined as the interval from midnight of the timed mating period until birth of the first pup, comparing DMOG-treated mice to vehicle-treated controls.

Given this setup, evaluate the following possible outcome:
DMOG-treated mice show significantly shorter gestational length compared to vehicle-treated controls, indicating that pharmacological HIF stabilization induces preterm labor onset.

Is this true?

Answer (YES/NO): YES